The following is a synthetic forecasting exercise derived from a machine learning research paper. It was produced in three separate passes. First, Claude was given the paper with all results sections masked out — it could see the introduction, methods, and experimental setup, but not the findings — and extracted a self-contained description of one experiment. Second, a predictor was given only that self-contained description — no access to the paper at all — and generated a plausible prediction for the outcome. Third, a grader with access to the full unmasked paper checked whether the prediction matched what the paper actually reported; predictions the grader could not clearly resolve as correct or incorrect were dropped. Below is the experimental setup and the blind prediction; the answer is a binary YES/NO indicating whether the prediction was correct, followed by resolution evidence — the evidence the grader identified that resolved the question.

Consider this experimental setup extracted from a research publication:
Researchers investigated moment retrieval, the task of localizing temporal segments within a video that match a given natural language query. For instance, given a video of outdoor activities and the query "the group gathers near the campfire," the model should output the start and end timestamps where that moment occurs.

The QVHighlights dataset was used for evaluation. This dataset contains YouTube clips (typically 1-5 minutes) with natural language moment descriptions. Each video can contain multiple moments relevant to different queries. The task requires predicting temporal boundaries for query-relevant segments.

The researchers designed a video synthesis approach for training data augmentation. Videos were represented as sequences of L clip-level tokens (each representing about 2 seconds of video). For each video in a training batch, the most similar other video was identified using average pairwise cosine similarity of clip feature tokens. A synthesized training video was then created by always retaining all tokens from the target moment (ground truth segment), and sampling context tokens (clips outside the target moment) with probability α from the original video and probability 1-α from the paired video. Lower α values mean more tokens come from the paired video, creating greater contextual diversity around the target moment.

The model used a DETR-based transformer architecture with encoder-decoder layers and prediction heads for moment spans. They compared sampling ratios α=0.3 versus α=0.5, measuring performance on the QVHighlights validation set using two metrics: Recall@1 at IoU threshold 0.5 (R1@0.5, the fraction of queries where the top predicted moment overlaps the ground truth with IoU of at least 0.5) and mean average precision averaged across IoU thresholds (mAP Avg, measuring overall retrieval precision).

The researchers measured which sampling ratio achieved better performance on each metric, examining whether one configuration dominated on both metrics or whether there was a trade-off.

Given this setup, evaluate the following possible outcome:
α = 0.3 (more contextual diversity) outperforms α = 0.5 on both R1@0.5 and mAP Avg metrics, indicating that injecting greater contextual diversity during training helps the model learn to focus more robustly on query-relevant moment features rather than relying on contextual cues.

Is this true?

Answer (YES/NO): NO